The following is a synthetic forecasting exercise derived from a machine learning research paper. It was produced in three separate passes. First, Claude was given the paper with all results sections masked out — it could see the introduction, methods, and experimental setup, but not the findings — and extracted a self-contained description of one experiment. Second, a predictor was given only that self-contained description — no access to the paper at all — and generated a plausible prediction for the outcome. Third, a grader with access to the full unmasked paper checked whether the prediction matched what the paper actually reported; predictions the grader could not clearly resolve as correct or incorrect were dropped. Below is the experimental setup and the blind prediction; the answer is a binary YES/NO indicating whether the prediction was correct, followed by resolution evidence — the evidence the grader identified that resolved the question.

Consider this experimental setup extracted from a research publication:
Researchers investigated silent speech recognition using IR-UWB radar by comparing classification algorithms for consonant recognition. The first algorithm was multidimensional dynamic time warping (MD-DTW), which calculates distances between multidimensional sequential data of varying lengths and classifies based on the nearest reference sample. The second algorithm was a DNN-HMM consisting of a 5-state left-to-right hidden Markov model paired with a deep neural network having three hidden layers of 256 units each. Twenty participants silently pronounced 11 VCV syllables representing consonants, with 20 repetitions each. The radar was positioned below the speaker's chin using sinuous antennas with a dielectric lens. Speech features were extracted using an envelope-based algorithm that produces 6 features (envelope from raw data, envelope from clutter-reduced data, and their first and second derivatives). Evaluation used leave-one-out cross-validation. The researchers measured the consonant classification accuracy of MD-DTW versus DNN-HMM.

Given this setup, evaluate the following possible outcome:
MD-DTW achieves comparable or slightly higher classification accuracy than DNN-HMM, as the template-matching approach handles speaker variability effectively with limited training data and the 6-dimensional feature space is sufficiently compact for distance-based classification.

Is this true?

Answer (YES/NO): NO